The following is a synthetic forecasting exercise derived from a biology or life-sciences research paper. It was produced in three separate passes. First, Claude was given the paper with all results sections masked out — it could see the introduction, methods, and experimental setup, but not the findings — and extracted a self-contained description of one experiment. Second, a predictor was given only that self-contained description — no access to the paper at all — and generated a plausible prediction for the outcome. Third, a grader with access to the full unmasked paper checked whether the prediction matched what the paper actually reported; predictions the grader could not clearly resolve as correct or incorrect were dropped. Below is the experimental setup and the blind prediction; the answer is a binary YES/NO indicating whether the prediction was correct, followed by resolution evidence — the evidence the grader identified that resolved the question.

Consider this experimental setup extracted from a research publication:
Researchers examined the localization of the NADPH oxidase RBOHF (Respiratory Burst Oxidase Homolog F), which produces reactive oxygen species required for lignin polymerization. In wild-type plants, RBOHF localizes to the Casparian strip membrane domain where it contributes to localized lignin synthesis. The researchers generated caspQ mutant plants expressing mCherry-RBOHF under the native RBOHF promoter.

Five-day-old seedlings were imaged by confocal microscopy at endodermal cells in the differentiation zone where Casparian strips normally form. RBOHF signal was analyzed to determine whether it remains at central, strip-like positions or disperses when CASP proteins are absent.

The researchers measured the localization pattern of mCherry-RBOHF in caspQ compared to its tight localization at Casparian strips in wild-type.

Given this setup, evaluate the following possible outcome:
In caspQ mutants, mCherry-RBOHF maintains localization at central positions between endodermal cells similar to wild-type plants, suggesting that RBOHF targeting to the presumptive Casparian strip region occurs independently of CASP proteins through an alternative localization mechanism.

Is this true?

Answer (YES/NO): YES